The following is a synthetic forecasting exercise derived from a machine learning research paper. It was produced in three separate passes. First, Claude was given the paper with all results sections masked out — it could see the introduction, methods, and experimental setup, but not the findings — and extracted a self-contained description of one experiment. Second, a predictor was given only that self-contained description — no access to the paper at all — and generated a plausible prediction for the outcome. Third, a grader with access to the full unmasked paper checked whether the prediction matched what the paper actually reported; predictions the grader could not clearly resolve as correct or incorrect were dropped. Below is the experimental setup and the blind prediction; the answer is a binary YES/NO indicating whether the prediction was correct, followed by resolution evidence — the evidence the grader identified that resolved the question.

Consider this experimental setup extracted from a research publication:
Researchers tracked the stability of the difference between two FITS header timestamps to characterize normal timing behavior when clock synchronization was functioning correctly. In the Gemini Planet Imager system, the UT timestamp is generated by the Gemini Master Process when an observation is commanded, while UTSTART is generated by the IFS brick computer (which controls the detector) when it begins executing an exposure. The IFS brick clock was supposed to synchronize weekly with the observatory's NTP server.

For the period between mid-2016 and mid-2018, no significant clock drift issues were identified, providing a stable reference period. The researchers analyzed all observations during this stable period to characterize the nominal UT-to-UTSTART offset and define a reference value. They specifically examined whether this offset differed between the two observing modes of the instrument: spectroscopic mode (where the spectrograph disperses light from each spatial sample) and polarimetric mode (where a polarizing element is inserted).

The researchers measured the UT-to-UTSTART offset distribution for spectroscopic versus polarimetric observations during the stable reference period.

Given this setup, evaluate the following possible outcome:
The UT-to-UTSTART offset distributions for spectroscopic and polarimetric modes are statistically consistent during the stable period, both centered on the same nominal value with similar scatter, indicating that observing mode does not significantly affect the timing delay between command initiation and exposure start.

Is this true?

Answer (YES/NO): YES